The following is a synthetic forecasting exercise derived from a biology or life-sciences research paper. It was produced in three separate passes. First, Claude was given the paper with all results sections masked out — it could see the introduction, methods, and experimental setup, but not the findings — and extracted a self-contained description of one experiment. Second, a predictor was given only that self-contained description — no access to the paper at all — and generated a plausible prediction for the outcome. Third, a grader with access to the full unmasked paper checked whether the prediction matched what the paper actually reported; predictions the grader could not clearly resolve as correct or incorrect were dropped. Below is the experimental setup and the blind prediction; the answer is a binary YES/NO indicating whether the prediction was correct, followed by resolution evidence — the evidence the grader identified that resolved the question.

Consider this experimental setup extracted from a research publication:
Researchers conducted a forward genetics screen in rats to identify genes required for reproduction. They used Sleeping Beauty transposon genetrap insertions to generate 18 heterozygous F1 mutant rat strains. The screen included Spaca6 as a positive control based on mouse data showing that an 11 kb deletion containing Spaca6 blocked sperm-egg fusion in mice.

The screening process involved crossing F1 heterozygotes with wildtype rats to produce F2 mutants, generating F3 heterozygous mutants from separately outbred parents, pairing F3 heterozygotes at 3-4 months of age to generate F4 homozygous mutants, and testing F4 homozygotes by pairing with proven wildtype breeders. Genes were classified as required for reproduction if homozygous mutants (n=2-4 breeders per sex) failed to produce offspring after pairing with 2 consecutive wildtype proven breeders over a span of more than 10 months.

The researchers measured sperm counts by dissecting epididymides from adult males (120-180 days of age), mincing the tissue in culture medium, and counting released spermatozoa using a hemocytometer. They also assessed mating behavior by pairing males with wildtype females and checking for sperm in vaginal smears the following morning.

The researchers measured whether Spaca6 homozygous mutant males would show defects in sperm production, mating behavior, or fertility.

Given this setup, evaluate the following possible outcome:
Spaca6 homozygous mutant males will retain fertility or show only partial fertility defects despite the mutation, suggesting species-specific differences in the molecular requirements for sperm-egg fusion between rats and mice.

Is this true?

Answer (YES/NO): NO